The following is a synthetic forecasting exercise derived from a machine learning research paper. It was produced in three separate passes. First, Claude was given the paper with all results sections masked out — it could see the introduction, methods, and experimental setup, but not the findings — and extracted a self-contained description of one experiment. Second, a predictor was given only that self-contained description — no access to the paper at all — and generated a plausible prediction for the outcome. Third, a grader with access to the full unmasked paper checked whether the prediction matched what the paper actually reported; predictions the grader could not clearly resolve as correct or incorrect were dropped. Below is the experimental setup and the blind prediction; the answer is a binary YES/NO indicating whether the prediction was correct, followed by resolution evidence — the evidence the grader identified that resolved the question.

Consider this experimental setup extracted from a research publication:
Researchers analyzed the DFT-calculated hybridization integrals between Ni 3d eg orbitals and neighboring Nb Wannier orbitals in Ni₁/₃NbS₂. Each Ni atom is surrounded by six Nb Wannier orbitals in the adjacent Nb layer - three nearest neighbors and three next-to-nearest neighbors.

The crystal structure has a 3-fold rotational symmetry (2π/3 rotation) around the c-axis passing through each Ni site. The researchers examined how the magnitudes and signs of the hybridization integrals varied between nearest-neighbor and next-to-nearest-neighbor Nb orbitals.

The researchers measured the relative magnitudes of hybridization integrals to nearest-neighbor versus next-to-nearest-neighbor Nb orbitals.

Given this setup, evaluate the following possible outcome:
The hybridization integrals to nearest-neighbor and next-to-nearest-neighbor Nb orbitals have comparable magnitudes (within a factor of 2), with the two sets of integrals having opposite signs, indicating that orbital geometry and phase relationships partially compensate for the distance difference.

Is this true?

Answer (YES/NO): NO